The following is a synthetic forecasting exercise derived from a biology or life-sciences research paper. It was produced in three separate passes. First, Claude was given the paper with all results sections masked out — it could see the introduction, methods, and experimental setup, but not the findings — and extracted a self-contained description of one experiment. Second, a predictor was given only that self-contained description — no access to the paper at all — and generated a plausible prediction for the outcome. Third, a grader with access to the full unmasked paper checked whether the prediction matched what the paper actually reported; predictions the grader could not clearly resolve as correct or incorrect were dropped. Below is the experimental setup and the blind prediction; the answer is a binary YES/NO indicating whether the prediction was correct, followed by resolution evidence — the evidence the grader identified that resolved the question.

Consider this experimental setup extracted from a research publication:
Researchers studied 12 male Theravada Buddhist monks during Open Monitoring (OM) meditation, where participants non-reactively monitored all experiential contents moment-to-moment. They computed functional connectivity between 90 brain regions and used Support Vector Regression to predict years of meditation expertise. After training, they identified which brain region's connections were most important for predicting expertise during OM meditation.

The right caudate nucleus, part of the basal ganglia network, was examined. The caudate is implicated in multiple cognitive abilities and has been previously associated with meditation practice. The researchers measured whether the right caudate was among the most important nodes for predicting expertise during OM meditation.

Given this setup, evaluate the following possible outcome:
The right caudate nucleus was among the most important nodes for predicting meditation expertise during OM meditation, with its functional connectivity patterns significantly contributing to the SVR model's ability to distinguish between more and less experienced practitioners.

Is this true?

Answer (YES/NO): YES